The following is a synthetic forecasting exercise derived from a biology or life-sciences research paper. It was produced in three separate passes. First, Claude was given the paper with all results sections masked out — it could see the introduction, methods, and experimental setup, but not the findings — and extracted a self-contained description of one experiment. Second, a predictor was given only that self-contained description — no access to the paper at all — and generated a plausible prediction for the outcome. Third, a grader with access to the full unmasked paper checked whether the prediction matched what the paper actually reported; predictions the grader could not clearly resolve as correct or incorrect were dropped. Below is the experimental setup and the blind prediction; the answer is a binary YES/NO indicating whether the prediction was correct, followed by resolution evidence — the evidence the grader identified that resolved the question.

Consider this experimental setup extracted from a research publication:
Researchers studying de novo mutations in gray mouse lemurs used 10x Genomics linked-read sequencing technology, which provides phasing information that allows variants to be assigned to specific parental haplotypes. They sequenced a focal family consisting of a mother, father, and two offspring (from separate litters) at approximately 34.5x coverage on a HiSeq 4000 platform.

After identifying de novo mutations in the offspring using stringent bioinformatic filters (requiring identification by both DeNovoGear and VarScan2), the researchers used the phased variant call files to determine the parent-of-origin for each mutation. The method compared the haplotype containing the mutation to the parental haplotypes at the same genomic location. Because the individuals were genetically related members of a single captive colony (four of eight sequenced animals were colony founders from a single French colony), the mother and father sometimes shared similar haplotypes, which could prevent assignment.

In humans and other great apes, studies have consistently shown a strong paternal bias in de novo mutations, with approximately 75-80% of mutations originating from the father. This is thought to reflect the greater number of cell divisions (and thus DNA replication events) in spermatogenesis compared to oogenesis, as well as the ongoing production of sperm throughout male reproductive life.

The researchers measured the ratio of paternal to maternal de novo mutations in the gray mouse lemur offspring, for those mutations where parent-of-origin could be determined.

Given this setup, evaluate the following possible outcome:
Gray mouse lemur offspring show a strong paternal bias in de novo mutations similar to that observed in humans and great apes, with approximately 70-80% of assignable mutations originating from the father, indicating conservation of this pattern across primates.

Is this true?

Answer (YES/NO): NO